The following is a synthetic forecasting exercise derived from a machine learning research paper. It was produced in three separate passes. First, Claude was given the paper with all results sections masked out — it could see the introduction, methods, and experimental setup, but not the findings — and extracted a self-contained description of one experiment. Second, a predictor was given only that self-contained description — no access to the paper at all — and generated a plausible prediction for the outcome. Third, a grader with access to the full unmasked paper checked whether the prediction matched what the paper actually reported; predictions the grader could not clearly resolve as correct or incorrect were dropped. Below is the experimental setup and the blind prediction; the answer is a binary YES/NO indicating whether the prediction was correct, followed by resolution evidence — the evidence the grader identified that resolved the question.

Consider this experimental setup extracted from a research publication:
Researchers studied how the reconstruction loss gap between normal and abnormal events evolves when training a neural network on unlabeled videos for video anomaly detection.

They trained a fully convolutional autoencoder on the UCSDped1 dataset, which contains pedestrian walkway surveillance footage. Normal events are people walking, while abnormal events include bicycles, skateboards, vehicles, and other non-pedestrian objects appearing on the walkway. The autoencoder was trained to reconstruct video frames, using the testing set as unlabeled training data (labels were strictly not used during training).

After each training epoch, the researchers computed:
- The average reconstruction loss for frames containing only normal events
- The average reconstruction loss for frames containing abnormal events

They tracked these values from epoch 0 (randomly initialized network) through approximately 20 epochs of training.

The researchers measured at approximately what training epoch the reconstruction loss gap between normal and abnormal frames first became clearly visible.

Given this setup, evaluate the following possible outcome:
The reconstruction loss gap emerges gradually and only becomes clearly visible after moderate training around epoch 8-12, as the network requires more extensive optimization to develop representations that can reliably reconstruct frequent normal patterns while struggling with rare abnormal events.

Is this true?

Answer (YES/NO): NO